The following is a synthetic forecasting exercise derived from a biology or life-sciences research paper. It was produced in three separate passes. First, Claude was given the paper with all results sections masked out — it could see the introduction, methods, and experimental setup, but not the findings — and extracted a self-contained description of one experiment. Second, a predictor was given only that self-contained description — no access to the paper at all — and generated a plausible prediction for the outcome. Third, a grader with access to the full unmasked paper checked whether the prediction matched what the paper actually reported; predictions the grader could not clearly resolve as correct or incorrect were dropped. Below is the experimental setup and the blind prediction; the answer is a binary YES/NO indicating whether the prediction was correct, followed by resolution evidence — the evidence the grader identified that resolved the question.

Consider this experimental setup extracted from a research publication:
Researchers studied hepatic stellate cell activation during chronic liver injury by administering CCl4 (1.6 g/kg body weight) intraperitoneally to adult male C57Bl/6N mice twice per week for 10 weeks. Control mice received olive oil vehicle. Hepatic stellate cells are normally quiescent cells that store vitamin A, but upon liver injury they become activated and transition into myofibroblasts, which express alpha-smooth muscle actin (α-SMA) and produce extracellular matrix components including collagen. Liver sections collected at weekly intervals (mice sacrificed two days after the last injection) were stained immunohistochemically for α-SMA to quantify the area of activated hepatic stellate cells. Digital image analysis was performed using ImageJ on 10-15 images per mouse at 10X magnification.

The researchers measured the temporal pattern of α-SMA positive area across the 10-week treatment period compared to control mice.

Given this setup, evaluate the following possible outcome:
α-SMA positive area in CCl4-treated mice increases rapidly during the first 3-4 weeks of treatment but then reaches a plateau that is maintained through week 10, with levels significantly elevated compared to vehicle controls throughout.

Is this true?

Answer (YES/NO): NO